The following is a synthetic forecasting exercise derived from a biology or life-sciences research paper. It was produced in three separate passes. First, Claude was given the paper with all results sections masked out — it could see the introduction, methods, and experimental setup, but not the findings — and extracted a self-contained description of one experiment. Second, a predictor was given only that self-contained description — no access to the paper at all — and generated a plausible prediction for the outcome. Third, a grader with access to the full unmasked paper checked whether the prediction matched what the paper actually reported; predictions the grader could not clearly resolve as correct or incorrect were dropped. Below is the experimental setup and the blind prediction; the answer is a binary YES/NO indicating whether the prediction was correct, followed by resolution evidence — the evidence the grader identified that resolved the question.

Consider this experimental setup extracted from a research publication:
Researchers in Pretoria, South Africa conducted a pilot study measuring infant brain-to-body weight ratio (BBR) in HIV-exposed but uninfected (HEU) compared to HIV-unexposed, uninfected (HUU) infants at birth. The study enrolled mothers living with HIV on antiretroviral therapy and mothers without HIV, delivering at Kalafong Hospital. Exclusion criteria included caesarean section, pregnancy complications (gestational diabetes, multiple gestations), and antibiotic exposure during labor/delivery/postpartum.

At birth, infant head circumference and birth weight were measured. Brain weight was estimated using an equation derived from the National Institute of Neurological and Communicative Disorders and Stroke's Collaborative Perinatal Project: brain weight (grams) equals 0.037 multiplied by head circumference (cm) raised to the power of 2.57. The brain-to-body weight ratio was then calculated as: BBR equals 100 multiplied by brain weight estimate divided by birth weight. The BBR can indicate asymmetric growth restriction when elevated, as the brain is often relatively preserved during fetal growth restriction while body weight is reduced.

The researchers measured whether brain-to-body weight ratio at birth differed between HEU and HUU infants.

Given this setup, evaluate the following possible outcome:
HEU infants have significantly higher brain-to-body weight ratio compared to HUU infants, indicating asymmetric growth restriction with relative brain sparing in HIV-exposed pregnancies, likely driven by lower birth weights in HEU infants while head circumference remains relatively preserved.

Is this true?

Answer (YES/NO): NO